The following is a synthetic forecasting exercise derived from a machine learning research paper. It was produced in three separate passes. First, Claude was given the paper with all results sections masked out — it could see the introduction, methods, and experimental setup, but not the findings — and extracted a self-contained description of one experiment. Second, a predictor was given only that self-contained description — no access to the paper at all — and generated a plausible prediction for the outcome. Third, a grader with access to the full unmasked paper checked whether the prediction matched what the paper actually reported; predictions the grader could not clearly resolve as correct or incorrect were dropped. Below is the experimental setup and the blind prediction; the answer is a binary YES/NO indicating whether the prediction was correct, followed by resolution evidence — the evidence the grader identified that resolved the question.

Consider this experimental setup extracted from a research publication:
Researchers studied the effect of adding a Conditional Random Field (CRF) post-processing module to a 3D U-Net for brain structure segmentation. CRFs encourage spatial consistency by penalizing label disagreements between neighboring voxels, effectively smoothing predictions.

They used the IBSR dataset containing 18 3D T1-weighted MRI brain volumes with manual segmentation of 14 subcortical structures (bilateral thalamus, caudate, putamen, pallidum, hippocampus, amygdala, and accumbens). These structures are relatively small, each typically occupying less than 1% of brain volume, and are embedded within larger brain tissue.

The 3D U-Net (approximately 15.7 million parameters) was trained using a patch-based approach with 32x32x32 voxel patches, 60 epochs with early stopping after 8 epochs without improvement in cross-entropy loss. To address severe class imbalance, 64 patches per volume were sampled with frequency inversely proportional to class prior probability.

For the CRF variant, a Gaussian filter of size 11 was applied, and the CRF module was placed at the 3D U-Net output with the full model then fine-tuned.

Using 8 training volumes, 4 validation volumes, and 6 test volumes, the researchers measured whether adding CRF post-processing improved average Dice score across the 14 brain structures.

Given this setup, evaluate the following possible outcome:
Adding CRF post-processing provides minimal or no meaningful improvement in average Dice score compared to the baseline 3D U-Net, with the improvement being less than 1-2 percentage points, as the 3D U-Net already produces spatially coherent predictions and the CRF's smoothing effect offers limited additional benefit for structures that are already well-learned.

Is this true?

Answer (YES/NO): YES